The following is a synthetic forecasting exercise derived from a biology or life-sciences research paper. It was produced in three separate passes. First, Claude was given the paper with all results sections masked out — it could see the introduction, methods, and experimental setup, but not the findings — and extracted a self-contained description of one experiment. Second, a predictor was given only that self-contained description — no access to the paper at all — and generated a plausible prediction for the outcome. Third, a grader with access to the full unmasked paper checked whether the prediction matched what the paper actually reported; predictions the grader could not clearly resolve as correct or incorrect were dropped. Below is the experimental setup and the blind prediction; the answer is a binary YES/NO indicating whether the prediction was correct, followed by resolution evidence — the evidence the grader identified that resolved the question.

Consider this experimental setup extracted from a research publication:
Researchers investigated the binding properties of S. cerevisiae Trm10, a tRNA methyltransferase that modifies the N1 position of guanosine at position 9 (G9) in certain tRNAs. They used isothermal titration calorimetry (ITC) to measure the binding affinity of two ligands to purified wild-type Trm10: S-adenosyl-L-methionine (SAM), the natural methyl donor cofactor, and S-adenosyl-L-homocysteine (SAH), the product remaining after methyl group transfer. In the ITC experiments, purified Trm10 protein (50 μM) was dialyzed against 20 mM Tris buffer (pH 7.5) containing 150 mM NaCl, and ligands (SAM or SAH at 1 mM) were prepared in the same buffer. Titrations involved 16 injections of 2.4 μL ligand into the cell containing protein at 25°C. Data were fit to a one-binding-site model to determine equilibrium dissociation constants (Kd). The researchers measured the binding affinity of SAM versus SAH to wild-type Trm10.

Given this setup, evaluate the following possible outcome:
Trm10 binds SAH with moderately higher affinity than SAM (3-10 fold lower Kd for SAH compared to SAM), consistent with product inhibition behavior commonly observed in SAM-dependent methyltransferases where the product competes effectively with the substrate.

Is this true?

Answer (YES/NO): NO